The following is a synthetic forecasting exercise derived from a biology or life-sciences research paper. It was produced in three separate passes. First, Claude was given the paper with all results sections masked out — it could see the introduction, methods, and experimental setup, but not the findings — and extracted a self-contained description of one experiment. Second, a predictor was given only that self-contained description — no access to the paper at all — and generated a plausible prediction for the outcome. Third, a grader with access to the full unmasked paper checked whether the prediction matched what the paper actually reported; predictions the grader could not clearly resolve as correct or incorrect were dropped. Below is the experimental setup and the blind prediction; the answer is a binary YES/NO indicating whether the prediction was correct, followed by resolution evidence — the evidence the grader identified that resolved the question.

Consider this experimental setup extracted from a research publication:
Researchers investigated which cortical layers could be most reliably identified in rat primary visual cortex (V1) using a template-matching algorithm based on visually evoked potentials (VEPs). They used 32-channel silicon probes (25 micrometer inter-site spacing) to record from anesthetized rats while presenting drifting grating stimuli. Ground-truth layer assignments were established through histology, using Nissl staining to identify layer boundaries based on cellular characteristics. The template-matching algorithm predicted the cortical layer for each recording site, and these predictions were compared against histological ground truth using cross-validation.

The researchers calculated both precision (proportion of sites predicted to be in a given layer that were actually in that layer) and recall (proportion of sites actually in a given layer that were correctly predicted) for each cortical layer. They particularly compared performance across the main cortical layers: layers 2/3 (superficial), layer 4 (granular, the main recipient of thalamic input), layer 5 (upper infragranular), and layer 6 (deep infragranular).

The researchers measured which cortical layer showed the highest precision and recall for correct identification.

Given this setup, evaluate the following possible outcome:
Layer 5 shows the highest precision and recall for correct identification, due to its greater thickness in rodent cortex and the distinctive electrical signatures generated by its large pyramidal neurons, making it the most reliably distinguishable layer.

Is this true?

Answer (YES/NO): YES